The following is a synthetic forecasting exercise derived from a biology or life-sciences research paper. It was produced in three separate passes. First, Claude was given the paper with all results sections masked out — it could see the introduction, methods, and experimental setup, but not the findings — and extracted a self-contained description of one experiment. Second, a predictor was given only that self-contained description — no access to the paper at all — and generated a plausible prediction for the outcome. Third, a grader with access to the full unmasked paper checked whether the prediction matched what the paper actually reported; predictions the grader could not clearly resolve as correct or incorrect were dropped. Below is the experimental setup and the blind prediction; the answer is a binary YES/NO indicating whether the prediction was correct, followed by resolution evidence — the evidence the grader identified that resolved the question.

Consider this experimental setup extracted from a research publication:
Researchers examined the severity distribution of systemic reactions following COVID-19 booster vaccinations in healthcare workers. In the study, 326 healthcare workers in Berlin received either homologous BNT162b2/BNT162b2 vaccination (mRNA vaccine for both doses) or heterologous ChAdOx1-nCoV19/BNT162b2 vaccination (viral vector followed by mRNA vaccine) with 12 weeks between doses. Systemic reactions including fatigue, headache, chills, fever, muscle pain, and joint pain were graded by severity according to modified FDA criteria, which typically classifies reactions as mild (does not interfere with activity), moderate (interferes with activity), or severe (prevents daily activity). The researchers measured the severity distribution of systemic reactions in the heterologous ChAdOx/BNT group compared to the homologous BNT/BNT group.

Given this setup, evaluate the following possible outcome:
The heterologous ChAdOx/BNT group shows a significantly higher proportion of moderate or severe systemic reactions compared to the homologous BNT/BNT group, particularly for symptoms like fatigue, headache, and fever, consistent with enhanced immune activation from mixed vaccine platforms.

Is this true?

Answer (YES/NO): NO